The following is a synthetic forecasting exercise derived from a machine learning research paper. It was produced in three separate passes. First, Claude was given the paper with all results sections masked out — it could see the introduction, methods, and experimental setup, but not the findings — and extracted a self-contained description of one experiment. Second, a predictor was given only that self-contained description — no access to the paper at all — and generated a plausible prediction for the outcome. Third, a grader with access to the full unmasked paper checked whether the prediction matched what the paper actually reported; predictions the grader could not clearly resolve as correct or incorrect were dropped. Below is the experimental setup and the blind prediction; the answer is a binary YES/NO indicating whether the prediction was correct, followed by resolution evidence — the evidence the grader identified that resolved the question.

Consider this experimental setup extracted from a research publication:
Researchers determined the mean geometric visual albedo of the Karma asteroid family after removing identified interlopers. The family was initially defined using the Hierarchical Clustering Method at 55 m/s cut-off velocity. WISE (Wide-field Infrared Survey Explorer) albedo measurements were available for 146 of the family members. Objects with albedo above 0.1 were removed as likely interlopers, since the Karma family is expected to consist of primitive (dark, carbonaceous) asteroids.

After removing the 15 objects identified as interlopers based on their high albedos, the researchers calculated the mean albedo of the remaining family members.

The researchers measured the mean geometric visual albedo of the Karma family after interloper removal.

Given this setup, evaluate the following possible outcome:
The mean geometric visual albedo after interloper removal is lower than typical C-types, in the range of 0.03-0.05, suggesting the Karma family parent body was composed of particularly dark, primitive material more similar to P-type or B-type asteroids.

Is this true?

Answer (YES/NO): NO